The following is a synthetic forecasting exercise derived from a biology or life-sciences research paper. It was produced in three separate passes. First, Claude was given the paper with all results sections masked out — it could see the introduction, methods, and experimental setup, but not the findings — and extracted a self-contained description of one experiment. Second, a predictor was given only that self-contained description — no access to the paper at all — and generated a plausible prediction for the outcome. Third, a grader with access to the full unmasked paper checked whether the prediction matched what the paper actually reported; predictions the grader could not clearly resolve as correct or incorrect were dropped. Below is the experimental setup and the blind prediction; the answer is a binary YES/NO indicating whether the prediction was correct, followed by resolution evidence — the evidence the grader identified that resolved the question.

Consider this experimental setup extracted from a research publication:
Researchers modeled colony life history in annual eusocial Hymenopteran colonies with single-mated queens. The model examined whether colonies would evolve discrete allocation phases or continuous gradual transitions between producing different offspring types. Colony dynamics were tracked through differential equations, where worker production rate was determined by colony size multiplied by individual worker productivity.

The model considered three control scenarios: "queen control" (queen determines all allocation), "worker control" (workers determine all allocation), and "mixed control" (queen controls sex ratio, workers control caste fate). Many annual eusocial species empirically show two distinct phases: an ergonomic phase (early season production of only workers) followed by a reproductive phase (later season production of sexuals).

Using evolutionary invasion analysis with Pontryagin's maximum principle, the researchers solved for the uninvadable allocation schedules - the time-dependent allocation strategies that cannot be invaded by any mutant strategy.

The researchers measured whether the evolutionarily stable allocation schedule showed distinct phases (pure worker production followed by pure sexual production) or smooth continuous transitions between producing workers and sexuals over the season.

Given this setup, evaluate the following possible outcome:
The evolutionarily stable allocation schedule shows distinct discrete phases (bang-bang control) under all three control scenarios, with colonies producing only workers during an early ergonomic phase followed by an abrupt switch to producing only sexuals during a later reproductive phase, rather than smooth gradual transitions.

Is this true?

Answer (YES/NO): YES